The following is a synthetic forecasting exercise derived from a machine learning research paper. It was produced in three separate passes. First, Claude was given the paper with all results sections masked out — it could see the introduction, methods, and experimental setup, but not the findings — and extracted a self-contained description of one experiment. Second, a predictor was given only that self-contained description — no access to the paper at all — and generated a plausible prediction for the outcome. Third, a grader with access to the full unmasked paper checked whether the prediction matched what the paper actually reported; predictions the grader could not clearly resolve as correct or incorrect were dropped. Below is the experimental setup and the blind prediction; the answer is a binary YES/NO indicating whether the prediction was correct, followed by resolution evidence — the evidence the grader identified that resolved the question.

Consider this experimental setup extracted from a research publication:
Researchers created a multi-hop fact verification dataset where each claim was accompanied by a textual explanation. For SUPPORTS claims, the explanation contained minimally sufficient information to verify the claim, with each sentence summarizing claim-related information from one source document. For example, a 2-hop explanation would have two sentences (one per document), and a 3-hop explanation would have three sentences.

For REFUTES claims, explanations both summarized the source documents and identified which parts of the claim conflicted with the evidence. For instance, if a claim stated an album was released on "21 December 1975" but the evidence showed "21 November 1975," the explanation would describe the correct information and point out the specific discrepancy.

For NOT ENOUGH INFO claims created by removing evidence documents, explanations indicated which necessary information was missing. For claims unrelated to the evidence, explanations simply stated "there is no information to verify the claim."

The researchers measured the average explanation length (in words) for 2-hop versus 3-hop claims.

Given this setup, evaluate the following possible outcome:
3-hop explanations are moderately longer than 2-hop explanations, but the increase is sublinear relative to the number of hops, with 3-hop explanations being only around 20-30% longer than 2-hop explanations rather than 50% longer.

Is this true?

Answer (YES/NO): NO